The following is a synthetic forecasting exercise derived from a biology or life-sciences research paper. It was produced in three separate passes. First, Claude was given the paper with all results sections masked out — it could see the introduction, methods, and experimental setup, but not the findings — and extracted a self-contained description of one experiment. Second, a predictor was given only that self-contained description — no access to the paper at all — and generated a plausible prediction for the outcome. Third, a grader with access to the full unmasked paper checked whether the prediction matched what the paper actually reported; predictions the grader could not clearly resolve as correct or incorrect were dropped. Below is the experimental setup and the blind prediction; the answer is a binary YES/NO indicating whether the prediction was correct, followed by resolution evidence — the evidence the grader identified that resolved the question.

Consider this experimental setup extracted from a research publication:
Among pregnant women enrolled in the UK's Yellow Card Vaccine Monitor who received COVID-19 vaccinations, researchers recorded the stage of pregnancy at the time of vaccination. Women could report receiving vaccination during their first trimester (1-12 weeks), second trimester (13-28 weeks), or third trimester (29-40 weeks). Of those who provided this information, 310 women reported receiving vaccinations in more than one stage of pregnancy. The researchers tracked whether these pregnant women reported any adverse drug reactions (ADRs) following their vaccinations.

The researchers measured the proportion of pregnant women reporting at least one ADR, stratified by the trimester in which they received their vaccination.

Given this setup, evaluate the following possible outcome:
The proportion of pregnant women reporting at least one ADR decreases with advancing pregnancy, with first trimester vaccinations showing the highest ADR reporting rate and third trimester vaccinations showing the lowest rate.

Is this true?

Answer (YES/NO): NO